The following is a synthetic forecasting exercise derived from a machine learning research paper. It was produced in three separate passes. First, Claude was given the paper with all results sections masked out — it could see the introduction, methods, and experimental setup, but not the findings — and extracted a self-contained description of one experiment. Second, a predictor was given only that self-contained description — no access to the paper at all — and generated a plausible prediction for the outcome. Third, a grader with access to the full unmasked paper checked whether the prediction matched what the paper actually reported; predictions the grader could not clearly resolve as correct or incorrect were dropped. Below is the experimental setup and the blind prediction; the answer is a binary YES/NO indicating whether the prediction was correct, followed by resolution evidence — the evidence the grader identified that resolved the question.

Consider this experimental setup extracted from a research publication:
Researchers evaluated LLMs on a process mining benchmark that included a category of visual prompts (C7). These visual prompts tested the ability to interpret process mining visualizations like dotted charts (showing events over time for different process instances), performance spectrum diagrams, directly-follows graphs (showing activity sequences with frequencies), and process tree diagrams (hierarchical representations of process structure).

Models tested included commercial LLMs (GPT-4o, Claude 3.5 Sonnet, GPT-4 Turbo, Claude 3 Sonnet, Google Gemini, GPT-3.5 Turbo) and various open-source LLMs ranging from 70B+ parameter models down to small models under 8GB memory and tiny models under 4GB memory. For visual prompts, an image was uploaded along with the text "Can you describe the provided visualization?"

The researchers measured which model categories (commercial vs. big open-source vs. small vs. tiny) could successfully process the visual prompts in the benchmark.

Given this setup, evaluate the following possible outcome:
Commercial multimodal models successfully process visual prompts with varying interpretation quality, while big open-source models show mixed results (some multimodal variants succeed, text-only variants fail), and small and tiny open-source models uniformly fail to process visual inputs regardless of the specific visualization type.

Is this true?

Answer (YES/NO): NO